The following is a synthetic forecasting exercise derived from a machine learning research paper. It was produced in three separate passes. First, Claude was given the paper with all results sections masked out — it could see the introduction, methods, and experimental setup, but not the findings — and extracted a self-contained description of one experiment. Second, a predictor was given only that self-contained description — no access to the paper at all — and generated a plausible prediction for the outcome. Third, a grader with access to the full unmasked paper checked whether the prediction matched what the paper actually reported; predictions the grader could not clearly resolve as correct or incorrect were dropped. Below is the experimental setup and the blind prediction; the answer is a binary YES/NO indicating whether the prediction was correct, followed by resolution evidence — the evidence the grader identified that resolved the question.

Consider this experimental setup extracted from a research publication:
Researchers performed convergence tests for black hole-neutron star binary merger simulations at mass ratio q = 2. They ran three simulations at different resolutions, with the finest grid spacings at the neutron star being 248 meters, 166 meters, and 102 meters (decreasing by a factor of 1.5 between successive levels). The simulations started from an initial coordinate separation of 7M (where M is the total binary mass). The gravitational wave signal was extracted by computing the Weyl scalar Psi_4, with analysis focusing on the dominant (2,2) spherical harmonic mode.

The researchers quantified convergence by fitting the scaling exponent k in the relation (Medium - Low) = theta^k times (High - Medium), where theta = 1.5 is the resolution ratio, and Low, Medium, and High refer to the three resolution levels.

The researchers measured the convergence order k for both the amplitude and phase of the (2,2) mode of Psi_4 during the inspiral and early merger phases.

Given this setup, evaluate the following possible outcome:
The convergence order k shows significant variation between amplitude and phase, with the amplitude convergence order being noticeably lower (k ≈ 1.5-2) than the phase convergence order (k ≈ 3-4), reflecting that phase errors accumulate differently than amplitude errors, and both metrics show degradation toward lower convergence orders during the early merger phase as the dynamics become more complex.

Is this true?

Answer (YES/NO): NO